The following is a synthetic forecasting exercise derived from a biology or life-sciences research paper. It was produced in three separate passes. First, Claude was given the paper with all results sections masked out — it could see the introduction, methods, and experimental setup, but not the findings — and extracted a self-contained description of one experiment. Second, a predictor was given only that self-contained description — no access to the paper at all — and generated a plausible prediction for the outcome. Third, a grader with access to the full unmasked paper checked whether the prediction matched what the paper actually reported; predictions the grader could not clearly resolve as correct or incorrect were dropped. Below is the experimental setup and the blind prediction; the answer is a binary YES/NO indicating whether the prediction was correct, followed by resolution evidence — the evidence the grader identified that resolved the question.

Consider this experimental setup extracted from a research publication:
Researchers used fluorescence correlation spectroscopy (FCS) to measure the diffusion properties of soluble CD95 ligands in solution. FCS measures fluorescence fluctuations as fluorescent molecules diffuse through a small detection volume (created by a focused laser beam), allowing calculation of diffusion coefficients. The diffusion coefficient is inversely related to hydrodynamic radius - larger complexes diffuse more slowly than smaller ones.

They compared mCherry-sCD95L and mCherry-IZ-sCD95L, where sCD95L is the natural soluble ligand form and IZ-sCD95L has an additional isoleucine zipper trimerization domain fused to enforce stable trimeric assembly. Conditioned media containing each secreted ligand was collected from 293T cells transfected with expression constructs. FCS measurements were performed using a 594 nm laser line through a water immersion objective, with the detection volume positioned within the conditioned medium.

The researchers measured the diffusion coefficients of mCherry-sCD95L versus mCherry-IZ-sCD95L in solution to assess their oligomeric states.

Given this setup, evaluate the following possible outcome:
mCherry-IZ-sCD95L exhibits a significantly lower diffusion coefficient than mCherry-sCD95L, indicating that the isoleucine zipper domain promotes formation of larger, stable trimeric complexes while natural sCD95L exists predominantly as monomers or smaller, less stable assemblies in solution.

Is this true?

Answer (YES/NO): NO